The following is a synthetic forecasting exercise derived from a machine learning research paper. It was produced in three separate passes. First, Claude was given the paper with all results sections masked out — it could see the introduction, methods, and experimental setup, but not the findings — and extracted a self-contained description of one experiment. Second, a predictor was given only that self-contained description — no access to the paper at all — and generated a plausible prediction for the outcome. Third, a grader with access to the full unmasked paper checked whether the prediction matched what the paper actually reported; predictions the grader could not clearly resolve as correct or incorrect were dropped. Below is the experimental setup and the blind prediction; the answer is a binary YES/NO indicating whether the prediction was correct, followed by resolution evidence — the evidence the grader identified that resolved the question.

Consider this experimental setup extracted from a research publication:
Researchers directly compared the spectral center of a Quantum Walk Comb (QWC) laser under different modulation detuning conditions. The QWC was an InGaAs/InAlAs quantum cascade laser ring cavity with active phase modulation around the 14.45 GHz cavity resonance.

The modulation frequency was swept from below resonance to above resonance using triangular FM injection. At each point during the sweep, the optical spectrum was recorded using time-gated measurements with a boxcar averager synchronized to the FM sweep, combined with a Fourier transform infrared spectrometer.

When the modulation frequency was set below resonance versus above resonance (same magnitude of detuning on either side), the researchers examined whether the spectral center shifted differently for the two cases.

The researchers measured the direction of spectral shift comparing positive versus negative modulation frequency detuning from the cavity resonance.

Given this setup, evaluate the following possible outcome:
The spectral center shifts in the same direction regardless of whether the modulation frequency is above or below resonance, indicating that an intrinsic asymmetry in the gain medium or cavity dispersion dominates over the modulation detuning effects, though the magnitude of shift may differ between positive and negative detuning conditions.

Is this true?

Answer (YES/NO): NO